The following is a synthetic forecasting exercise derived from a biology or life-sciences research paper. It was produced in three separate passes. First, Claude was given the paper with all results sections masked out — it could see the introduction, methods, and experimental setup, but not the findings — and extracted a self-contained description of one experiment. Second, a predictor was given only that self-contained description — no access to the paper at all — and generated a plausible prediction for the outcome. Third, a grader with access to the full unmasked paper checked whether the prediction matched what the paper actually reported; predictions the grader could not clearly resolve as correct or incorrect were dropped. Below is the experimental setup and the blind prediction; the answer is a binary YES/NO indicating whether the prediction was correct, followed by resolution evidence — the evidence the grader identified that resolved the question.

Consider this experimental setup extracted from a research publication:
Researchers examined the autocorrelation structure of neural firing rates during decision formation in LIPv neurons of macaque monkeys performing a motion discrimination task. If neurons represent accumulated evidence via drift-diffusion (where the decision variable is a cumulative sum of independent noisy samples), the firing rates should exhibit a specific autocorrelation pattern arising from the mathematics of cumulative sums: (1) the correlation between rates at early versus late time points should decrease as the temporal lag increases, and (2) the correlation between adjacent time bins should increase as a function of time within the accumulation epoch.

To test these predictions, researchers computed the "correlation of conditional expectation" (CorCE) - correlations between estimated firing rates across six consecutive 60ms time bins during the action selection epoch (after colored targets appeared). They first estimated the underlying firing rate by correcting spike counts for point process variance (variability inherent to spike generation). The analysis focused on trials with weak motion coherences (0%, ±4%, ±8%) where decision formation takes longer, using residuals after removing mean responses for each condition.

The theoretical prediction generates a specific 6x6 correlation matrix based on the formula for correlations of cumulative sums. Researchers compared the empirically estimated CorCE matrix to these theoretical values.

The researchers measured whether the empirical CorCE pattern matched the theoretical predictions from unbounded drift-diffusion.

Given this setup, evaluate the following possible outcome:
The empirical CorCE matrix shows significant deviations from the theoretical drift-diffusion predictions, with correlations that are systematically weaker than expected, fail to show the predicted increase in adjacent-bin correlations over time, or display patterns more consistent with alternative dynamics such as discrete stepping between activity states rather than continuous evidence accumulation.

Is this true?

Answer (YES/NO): NO